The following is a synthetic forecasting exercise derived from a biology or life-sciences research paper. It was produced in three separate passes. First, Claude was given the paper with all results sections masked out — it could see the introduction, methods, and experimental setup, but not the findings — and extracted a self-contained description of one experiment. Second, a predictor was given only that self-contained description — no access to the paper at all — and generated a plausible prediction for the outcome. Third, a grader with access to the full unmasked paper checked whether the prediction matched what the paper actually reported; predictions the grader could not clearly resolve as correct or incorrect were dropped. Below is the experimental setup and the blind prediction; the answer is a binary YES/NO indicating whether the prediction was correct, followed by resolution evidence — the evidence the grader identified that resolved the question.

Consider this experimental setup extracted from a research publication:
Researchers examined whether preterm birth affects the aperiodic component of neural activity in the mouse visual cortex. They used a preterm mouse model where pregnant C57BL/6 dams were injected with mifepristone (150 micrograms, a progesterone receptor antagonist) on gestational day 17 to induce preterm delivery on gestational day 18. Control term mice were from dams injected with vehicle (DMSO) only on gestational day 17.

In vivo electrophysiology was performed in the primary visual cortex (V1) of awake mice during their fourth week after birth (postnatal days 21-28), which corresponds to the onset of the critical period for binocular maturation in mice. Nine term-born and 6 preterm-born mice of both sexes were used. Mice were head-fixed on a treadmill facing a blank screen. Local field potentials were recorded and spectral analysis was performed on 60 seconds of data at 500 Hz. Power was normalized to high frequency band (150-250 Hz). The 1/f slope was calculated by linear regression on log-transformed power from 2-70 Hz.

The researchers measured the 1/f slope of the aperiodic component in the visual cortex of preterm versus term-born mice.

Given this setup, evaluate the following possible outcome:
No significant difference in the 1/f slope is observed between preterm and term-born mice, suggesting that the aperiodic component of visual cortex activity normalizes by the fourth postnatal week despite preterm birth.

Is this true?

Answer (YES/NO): NO